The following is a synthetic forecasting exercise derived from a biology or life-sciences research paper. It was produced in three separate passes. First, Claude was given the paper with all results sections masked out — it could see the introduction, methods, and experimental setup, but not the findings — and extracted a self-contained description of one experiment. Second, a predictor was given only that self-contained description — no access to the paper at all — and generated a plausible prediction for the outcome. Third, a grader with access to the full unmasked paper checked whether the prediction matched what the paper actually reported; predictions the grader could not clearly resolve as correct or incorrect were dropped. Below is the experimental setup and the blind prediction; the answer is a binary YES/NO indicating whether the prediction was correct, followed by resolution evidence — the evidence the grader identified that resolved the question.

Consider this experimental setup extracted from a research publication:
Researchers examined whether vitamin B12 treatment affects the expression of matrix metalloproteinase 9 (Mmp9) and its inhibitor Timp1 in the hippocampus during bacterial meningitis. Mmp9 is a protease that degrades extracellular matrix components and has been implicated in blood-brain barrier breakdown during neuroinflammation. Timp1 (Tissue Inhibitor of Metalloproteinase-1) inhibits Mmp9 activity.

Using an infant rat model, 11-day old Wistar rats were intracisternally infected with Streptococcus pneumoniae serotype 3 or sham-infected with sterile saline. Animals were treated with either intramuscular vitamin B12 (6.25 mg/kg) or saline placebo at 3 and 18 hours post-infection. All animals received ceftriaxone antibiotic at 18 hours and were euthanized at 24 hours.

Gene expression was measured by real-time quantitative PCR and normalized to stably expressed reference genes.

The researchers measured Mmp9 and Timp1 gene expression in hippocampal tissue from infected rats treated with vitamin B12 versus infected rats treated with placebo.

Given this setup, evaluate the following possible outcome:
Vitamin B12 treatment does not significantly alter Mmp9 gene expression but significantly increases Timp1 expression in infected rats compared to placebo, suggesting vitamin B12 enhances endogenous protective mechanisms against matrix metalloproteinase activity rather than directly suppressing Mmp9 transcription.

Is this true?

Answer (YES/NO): NO